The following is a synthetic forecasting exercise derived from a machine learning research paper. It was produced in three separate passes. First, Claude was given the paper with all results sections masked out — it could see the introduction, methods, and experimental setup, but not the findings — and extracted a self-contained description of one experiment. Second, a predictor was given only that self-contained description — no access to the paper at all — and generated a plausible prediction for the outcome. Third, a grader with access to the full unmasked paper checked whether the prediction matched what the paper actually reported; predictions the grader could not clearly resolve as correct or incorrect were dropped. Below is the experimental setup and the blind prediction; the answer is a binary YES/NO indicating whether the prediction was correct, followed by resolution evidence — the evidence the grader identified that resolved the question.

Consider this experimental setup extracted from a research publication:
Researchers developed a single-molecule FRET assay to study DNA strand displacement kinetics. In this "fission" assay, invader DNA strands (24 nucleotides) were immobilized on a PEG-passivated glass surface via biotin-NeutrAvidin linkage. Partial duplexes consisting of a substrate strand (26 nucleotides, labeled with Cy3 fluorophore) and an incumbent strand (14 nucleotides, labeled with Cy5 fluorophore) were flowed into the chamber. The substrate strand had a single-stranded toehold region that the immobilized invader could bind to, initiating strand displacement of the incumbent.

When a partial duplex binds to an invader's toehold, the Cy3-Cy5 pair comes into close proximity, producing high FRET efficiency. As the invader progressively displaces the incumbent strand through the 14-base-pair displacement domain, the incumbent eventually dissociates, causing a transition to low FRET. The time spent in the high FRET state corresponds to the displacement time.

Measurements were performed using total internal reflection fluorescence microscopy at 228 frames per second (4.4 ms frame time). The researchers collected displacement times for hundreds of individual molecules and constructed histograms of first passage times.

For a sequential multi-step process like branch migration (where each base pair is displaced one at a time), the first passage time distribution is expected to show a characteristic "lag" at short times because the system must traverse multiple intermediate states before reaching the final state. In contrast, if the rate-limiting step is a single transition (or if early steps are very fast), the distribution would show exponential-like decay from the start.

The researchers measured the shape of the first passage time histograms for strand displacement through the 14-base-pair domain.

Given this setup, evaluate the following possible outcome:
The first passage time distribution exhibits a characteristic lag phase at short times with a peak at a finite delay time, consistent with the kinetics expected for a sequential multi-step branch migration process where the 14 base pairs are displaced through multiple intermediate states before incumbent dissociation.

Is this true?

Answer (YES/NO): NO